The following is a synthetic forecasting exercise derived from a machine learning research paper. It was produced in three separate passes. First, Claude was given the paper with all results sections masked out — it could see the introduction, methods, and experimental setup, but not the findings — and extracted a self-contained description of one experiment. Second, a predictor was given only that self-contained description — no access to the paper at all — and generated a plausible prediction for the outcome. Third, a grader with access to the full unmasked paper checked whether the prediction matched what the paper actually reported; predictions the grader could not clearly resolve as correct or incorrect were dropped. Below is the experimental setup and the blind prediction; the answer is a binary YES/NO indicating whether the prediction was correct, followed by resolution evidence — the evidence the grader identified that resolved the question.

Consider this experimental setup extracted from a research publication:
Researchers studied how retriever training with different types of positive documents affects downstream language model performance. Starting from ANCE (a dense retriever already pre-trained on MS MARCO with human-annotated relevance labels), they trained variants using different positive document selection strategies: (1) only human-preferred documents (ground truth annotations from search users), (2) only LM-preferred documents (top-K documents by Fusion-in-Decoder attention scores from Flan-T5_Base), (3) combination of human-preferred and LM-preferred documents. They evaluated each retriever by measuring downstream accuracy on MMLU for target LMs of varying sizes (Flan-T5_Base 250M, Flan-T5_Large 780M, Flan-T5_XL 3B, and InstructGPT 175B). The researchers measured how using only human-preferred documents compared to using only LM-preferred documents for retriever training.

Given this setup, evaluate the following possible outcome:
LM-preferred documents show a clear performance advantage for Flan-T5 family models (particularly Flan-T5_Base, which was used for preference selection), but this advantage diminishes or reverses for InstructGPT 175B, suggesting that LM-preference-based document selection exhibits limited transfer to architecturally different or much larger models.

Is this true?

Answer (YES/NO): NO